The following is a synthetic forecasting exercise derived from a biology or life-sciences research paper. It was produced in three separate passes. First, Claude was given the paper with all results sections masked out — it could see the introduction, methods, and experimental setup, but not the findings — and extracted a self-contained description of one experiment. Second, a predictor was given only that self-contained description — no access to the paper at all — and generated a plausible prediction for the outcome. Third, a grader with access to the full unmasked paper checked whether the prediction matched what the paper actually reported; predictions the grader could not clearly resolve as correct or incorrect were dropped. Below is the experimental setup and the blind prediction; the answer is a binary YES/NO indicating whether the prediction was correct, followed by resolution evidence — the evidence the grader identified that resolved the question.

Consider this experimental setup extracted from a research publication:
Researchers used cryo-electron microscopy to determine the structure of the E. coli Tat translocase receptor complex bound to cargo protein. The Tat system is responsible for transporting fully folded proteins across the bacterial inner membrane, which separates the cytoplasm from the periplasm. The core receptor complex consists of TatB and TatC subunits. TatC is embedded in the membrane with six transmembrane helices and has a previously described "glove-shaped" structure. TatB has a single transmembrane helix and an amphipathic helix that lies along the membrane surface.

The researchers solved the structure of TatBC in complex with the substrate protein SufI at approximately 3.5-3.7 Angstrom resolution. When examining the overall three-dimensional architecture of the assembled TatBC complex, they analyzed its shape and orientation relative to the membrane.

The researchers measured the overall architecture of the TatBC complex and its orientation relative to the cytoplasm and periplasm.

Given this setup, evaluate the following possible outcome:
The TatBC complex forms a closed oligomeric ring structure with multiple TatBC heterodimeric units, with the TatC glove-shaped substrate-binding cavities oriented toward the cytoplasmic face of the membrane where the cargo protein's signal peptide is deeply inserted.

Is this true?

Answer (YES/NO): NO